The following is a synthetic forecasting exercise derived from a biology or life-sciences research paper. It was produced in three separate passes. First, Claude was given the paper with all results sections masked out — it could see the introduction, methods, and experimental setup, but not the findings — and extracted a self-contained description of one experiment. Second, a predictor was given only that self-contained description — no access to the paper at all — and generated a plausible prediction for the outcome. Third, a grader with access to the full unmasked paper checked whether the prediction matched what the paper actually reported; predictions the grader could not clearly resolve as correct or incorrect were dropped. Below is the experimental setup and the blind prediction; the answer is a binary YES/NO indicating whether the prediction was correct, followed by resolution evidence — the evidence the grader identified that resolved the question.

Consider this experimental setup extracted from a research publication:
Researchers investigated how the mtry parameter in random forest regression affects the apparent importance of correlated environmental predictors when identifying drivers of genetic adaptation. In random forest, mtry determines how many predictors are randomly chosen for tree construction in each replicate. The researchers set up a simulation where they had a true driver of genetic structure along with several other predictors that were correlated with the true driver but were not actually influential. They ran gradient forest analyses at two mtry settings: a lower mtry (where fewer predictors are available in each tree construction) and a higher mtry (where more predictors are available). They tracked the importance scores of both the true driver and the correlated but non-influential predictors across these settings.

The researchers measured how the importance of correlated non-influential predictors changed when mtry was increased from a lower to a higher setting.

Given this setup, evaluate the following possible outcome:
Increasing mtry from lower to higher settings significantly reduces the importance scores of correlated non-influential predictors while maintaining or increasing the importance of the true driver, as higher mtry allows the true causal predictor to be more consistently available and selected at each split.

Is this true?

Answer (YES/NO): YES